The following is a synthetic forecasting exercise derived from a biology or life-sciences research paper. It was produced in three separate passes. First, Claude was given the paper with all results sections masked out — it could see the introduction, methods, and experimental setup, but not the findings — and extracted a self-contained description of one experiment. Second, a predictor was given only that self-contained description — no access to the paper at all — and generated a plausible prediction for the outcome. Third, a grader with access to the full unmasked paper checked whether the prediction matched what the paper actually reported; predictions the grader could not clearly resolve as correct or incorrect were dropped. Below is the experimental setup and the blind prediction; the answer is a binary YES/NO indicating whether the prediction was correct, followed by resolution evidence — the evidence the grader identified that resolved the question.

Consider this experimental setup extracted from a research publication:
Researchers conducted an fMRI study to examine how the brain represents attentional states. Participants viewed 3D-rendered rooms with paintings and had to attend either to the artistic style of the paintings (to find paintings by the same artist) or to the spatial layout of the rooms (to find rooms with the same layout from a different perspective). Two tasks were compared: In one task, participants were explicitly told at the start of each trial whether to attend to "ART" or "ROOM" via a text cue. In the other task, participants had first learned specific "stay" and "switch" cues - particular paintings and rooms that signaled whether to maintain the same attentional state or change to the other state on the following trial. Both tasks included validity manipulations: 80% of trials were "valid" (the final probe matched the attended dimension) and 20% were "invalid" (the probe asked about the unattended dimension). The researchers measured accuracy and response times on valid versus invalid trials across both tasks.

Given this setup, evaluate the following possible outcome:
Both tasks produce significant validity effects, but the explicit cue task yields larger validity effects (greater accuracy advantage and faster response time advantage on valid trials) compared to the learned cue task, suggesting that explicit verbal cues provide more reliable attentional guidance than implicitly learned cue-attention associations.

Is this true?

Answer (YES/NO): NO